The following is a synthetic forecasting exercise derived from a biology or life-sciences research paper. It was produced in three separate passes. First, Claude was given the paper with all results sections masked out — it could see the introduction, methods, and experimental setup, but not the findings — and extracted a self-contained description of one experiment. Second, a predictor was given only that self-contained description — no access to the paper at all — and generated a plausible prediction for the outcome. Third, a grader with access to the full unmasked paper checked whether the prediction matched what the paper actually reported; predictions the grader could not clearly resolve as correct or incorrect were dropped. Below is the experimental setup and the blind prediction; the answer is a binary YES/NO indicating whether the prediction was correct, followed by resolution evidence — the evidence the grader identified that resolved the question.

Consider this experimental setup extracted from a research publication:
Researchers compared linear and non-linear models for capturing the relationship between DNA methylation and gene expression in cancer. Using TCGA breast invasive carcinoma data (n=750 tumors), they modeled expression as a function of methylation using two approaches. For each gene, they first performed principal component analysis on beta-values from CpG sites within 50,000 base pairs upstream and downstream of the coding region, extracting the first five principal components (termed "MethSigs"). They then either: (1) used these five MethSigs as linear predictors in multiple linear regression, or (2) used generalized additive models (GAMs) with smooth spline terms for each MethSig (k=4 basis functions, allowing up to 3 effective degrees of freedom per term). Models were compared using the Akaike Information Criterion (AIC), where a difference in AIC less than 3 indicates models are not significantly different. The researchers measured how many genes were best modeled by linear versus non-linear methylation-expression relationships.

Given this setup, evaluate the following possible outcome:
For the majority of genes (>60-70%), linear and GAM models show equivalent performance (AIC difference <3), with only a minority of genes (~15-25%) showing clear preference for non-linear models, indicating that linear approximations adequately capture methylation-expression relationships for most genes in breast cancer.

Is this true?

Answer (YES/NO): NO